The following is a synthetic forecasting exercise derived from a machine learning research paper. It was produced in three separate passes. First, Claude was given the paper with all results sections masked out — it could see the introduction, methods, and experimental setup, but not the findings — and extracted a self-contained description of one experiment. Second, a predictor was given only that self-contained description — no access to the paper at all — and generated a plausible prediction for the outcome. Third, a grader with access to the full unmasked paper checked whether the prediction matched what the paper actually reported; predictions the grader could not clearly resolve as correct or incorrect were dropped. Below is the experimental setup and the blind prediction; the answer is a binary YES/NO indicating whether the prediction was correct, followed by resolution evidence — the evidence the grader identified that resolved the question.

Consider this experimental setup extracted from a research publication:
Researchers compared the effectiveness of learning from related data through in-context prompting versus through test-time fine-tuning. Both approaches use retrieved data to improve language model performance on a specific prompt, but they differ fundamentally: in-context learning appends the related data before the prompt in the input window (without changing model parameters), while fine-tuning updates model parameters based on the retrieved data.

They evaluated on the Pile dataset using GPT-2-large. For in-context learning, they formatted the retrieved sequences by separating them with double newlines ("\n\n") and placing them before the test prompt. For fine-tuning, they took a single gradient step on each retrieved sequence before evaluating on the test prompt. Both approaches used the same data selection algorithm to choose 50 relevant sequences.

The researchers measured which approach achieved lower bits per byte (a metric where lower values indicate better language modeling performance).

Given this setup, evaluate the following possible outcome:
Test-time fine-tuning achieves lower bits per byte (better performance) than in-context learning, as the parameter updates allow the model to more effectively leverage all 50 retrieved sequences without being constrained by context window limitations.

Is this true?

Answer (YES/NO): YES